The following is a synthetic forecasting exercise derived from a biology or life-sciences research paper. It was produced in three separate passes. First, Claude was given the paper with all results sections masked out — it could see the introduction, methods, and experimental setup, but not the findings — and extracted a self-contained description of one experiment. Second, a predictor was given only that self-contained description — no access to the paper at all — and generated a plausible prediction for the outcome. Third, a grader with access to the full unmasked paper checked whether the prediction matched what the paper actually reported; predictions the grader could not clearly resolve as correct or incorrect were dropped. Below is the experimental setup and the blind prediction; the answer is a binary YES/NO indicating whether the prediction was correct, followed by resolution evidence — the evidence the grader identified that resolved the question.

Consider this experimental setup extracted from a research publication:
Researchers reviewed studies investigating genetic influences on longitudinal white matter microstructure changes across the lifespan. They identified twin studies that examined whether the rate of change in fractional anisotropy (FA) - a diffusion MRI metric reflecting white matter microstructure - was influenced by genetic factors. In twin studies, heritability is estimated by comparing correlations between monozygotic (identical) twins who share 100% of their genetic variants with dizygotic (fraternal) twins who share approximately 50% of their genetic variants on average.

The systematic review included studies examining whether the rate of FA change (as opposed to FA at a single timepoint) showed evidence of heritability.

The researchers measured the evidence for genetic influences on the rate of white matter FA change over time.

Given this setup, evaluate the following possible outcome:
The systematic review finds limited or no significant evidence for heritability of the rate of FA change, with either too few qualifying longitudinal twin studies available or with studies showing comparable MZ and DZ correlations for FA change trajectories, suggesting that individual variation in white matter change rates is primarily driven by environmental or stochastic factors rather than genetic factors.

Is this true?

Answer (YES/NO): NO